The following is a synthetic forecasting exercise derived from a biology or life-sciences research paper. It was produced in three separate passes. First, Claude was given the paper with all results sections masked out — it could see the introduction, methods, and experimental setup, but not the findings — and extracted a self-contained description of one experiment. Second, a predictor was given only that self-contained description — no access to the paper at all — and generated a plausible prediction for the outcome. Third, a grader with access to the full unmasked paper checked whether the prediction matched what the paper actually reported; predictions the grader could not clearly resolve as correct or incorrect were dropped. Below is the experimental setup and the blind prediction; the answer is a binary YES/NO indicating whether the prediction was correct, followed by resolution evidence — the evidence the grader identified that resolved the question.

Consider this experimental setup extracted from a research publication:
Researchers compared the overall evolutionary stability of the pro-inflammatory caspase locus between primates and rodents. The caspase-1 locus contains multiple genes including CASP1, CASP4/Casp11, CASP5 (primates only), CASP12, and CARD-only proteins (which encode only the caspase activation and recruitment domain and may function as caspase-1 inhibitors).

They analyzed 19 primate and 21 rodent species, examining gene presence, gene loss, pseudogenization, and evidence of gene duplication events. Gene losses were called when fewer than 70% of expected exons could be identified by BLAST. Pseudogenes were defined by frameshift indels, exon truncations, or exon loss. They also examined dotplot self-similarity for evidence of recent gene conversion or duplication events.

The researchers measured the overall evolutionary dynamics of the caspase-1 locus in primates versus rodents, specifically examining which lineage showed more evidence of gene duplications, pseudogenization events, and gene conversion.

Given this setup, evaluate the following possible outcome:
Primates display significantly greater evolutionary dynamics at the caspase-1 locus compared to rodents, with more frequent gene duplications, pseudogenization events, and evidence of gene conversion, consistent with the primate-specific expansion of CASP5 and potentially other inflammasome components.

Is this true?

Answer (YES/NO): YES